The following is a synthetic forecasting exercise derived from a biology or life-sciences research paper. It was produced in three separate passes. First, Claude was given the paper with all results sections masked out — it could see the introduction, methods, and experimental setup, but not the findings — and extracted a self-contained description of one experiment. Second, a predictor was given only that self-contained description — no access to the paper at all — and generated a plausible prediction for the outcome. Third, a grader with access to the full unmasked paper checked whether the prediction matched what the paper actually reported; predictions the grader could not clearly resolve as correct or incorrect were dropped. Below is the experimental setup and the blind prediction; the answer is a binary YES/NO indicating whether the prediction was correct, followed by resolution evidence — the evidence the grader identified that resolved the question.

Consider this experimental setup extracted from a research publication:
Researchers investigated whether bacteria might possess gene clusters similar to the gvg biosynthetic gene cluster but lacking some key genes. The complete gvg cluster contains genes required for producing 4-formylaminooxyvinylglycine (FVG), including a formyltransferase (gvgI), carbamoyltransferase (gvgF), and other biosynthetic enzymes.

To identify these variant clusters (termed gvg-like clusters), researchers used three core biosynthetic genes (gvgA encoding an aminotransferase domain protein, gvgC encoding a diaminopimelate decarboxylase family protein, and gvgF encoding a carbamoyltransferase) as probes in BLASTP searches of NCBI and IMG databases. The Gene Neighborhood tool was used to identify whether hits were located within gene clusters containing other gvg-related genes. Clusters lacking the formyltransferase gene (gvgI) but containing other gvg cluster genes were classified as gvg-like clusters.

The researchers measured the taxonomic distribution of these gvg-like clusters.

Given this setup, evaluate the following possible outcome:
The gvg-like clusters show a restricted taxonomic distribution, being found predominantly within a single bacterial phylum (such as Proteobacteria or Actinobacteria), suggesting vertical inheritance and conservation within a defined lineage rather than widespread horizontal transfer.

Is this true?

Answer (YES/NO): NO